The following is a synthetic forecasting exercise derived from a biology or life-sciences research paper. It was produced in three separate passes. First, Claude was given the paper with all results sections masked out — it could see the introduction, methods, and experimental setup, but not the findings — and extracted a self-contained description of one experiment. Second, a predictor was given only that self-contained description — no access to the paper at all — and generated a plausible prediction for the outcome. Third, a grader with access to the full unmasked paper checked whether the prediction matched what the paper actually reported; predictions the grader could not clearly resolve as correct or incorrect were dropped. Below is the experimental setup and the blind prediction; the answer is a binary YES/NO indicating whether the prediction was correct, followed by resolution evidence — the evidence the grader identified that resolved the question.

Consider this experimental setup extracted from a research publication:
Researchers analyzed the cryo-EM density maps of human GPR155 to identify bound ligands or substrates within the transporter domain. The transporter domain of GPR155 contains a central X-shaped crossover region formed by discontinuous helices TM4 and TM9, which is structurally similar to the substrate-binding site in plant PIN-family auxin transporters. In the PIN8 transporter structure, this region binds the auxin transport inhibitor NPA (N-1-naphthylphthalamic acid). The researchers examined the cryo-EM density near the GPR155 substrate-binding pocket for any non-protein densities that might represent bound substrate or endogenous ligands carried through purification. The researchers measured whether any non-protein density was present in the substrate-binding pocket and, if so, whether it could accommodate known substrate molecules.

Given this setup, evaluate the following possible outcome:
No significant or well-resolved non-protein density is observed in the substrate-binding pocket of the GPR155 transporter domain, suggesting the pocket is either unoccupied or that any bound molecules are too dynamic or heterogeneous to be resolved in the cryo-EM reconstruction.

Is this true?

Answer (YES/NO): NO